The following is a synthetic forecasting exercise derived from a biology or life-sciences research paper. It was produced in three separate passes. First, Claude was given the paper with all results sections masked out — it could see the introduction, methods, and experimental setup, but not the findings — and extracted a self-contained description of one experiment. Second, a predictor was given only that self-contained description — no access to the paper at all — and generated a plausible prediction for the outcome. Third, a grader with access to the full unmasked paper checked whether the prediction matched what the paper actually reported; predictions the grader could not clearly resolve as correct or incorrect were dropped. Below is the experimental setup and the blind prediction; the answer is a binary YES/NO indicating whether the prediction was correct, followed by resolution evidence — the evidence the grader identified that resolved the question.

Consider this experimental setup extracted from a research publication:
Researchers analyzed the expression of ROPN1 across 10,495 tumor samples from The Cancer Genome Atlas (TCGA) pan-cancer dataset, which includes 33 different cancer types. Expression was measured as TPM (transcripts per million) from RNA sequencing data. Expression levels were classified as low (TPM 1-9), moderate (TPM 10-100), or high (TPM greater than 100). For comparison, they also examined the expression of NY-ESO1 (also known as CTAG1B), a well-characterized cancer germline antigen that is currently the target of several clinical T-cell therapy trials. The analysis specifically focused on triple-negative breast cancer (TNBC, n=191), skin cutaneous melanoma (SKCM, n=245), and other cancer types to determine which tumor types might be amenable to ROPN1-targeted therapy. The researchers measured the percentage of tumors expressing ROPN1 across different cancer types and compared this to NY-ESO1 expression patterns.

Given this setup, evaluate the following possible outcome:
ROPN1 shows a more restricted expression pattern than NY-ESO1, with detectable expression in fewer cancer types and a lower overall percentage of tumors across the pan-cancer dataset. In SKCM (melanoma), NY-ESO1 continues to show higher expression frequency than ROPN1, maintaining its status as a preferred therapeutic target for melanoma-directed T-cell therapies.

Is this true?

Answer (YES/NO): NO